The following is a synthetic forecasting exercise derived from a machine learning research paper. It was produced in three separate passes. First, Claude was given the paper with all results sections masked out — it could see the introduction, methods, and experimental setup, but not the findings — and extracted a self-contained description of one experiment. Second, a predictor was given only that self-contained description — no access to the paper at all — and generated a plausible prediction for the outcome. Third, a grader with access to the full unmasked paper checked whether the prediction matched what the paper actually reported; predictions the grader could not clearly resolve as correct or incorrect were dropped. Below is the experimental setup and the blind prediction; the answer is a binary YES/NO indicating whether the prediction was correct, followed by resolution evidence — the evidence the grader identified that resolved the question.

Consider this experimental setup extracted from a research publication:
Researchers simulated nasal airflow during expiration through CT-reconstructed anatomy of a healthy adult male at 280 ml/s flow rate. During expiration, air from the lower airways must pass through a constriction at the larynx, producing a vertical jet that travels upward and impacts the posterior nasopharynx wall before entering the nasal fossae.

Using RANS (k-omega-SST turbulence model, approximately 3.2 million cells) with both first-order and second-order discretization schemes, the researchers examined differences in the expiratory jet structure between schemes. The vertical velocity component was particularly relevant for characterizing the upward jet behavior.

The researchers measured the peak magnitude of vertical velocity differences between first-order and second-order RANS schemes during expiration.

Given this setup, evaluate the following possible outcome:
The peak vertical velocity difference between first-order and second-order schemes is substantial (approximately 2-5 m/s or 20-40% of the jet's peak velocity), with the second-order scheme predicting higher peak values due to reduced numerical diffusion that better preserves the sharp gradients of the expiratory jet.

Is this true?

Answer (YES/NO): NO